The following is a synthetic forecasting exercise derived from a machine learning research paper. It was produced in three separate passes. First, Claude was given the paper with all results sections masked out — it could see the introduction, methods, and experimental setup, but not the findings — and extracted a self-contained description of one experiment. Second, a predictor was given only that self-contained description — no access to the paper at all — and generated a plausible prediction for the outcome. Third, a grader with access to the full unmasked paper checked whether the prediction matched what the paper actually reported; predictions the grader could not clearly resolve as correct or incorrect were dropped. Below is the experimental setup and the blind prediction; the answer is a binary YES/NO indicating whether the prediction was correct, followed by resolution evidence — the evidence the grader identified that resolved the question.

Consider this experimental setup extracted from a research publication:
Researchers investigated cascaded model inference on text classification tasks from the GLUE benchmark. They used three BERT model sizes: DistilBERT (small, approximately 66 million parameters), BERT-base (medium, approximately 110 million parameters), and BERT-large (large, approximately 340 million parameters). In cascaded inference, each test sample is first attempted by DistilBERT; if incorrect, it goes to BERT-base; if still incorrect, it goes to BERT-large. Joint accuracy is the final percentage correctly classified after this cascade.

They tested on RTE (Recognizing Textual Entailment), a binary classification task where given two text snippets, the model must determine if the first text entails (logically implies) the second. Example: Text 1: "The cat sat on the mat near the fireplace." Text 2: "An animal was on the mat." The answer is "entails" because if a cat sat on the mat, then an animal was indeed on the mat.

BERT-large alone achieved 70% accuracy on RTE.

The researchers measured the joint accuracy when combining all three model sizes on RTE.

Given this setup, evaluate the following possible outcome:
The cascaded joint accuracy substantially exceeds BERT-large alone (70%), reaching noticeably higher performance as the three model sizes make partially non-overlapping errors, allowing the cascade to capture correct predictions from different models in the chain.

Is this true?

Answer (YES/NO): YES